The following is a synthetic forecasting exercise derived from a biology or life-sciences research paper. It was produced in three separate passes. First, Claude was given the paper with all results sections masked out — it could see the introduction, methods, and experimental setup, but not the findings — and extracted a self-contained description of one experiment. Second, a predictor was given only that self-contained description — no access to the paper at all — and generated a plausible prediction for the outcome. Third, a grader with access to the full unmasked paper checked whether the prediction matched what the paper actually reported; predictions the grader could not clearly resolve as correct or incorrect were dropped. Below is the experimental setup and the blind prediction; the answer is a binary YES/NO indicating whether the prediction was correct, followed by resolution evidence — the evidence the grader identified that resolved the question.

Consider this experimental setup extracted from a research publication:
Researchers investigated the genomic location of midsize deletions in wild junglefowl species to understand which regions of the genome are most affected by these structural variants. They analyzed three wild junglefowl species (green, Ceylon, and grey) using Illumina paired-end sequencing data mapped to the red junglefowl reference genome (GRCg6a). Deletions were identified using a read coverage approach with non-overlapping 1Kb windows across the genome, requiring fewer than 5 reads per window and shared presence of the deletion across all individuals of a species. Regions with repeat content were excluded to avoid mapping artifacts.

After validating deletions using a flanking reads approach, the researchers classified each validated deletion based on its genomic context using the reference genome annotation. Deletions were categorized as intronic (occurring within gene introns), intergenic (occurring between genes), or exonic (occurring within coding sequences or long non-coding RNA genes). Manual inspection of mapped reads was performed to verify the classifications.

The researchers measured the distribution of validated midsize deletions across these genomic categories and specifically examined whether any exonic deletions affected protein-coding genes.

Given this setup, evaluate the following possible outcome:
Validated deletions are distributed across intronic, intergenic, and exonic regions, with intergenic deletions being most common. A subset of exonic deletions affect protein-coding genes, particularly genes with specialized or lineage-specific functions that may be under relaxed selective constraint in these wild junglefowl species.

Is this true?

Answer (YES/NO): NO